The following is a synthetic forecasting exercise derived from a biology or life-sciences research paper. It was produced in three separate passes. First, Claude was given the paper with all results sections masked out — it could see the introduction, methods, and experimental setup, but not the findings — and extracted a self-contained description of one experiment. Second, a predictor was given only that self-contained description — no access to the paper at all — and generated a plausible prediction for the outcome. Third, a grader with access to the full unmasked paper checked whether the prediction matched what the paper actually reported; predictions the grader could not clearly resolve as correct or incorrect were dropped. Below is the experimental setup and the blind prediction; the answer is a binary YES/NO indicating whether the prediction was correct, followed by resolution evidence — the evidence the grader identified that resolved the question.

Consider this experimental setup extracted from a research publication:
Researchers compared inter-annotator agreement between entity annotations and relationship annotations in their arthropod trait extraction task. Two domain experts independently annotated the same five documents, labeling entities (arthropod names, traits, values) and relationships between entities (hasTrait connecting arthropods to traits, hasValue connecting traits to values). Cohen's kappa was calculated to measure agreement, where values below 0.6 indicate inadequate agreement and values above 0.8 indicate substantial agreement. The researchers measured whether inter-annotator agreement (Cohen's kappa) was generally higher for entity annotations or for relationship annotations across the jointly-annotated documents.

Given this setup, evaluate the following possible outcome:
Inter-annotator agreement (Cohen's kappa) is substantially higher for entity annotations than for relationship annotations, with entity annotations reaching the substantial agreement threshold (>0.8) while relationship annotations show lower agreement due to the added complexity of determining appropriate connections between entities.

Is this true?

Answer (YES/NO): NO